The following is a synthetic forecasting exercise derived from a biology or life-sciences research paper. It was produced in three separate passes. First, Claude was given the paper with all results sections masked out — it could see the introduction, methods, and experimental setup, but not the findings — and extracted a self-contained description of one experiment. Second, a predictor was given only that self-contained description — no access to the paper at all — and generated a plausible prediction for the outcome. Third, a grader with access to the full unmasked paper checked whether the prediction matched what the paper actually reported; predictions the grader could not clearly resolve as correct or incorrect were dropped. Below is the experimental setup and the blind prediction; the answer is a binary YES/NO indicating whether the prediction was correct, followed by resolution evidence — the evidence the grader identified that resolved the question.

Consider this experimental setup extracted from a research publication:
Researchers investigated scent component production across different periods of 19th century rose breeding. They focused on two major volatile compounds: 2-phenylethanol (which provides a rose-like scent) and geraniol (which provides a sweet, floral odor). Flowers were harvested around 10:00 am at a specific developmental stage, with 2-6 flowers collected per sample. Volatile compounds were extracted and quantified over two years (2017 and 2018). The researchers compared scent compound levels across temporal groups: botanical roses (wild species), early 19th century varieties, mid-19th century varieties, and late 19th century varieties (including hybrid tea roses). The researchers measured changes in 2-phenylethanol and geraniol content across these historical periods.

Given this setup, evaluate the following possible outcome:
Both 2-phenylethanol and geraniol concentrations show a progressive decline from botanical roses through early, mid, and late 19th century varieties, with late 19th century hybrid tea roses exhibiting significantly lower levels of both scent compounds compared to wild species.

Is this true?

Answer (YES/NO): NO